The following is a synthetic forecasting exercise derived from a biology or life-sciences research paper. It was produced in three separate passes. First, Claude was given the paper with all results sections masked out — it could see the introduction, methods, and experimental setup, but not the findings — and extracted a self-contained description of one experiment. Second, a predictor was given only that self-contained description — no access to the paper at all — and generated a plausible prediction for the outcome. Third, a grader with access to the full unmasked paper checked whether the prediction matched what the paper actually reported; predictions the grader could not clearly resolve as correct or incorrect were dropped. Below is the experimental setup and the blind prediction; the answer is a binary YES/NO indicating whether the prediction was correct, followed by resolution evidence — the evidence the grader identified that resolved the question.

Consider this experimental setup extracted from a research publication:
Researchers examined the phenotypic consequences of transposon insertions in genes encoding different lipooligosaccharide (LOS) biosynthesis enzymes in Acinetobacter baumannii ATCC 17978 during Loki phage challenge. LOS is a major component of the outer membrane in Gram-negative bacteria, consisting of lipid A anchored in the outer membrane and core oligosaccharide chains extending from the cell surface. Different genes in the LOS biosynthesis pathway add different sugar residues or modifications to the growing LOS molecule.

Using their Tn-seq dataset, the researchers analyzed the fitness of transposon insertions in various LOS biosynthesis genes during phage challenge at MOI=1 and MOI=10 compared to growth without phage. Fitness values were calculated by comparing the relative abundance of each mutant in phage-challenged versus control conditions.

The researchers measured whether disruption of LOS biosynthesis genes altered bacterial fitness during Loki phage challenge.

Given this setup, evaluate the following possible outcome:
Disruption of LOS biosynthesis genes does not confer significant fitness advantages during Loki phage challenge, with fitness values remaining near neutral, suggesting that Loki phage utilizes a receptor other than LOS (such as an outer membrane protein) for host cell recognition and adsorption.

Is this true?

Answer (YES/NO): NO